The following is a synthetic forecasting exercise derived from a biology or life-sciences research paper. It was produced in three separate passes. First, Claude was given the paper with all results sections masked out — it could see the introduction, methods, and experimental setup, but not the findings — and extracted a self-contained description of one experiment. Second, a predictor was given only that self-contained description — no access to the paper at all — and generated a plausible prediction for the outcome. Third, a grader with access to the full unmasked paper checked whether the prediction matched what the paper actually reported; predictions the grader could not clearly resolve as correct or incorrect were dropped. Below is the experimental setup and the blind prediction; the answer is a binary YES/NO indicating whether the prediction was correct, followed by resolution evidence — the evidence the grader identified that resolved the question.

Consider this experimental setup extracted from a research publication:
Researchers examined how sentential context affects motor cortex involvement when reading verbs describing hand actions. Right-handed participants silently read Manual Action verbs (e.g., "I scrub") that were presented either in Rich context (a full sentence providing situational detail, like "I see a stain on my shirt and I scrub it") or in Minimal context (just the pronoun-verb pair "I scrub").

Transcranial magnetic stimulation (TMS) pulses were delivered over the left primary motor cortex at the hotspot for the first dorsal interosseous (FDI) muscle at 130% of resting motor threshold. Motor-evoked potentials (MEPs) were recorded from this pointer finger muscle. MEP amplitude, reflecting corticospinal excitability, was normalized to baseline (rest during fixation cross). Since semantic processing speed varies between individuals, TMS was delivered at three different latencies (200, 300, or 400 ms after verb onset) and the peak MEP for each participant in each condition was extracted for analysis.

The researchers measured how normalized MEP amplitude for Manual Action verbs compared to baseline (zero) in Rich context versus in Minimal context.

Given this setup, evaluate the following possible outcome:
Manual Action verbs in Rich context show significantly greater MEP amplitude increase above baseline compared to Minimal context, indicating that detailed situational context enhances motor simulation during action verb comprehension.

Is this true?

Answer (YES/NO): NO